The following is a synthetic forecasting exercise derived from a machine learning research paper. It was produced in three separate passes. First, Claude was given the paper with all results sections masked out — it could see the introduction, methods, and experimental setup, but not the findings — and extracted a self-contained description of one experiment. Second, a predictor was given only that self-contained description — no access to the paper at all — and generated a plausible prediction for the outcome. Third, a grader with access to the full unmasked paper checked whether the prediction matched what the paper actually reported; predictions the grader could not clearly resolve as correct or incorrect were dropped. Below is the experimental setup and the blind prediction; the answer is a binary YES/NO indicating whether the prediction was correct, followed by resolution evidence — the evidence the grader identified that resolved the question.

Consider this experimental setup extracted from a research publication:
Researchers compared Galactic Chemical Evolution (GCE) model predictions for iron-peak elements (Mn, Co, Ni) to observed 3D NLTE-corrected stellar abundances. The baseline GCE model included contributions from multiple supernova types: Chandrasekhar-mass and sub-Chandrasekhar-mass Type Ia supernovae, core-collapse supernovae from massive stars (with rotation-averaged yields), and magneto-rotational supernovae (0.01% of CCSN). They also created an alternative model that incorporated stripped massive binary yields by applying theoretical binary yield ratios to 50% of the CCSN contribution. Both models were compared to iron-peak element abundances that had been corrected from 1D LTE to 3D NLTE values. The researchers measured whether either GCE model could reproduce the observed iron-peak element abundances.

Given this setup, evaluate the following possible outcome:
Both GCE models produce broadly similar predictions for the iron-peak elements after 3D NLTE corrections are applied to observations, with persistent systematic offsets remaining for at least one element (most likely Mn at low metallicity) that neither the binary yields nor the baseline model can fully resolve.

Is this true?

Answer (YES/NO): YES